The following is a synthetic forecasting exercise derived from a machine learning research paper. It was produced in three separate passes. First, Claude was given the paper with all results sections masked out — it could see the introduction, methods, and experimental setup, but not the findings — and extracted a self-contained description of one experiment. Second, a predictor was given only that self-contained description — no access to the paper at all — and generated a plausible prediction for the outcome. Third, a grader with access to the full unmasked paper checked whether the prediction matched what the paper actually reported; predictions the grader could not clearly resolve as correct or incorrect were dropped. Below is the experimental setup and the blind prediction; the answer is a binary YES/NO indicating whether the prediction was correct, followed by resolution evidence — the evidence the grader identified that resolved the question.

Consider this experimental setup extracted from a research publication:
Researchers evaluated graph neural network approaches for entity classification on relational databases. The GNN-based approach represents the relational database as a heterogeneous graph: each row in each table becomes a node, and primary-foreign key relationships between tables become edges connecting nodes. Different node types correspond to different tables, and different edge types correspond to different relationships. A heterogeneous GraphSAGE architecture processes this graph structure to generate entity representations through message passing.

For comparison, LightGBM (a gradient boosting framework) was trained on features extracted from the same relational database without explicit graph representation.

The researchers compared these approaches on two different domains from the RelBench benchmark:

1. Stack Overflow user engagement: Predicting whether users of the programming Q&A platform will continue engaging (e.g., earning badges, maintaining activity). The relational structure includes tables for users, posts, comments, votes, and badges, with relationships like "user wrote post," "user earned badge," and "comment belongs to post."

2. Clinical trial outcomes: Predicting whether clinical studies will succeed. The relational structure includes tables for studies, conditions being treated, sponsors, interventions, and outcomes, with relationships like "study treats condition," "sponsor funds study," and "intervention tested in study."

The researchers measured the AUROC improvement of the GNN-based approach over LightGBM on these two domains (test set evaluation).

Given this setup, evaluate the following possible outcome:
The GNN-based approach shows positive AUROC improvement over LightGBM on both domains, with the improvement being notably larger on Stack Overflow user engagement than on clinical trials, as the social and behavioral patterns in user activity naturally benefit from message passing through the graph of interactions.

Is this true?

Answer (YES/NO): NO